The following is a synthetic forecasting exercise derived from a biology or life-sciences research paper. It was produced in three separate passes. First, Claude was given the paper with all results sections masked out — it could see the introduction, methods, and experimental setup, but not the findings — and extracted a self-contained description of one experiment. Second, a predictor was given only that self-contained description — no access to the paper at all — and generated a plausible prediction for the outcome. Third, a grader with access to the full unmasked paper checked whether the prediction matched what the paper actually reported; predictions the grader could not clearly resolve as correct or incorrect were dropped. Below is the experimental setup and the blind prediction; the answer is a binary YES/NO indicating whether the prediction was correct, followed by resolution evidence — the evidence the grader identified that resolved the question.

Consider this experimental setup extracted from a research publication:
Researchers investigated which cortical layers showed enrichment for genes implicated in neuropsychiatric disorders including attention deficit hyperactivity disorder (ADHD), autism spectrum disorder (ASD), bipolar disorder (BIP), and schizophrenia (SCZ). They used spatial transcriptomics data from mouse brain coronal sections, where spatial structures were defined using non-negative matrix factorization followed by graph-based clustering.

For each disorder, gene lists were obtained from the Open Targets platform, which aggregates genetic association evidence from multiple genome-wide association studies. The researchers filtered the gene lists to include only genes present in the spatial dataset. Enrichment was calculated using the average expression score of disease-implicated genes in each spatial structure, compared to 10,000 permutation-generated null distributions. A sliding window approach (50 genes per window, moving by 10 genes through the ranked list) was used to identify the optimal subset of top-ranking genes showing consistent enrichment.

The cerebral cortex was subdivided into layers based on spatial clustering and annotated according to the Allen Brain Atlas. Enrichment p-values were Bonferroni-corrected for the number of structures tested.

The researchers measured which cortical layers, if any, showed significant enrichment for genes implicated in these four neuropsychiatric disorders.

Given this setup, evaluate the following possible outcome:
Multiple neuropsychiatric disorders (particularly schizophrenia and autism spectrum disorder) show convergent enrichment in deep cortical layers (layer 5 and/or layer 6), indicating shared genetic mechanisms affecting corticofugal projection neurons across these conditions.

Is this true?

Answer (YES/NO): NO